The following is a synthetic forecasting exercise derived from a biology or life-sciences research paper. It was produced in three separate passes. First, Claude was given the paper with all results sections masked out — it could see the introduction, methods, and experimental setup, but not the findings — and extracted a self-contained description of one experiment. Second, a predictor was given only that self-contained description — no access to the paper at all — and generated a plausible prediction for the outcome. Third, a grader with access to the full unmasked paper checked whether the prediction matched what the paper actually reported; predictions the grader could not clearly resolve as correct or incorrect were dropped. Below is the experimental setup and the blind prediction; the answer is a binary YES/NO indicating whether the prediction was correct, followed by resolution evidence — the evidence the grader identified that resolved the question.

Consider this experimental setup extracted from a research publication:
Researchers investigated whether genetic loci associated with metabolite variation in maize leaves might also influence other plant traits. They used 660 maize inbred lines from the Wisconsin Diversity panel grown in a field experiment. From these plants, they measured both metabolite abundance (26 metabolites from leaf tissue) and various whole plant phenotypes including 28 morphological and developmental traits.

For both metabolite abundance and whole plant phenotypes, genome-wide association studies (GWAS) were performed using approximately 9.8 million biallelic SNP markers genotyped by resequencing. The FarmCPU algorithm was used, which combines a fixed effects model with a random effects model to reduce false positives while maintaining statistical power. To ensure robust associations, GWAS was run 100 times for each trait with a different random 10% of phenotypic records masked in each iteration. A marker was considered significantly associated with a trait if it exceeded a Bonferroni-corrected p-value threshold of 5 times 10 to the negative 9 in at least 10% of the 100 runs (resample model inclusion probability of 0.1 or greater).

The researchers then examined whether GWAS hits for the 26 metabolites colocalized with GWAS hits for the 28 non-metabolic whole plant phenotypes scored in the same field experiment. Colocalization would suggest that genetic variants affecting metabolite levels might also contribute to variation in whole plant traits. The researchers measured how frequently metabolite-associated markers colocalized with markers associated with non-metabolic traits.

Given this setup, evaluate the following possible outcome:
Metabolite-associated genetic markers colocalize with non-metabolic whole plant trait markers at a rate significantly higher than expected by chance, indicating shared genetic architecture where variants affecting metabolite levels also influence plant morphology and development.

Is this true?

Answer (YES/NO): NO